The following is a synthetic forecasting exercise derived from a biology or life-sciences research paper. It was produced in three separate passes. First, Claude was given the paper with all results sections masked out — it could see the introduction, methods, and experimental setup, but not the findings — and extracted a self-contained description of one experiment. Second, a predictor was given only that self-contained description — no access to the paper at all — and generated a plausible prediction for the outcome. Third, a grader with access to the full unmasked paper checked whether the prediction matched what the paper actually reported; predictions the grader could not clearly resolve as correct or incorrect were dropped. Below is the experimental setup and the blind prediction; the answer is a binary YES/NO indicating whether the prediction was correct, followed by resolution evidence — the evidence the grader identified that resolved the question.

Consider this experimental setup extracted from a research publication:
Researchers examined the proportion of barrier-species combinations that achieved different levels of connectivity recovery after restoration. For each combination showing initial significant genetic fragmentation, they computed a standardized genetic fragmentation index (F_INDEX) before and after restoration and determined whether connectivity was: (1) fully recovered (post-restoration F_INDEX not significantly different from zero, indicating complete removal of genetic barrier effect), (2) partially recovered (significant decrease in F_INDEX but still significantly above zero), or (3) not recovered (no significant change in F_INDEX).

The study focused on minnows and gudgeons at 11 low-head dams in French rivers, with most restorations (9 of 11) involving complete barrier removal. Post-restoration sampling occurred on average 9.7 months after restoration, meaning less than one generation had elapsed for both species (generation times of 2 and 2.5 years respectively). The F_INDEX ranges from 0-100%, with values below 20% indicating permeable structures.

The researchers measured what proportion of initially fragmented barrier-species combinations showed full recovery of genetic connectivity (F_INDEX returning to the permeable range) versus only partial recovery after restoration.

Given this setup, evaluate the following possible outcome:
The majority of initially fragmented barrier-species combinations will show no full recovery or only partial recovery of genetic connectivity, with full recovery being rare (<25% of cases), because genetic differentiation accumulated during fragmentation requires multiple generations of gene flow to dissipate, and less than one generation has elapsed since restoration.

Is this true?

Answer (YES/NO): NO